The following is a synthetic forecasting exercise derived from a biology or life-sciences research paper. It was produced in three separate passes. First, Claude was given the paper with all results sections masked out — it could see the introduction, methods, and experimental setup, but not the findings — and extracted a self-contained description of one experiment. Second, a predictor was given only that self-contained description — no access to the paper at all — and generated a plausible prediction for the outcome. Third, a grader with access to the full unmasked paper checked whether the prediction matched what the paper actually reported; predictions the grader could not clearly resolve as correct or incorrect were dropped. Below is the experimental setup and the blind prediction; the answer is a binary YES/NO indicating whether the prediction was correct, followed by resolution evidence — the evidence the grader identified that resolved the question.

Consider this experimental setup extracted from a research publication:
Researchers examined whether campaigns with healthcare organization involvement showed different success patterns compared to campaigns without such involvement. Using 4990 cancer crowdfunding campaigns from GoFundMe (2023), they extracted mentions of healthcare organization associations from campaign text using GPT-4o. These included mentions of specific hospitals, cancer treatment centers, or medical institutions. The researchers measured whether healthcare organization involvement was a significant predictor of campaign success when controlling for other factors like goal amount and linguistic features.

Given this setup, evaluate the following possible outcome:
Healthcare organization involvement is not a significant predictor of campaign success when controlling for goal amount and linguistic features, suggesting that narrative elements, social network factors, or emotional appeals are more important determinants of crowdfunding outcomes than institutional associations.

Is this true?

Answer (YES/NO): NO